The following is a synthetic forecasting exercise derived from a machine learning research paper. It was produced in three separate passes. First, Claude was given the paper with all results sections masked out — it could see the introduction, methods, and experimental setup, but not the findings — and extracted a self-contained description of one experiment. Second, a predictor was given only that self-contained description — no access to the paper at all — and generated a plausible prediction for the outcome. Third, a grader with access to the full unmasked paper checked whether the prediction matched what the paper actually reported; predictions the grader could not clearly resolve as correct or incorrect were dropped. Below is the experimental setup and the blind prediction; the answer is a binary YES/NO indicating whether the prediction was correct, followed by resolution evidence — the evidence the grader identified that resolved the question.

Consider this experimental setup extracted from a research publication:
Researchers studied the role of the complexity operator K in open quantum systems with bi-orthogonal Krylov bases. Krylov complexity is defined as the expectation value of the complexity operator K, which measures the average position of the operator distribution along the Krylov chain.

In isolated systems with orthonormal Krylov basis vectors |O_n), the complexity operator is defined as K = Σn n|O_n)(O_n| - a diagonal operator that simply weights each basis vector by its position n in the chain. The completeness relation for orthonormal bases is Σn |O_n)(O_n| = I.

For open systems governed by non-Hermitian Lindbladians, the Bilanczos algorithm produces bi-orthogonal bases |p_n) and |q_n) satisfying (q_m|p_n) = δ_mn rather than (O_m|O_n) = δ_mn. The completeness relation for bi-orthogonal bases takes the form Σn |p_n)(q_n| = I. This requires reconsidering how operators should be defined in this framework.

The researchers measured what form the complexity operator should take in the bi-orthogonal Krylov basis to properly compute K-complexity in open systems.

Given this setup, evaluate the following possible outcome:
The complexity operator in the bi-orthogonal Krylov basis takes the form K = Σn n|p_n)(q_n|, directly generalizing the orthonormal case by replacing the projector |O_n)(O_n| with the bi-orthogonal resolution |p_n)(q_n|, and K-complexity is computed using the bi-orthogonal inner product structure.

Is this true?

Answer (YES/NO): YES